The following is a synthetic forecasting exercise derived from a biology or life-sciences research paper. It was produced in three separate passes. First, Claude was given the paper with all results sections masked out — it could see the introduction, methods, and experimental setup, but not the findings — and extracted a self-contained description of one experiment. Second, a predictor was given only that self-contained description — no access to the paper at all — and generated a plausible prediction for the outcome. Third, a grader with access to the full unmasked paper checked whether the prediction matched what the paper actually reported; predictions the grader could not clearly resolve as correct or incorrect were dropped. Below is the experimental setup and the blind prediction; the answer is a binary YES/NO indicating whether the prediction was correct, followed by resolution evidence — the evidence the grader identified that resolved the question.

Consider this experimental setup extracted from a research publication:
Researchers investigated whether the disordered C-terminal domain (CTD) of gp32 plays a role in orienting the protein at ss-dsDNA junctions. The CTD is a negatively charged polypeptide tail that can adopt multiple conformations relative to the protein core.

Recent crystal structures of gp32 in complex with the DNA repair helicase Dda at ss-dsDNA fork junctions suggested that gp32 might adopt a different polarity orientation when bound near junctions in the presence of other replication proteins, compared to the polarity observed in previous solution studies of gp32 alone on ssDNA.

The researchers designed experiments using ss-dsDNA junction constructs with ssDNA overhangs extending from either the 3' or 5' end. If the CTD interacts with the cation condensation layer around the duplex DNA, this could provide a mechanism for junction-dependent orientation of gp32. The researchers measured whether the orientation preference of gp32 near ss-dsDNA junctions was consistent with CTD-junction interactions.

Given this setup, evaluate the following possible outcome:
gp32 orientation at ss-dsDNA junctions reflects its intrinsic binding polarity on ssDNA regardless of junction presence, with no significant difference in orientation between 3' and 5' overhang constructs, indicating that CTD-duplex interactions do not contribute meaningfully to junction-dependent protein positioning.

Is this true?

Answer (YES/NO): NO